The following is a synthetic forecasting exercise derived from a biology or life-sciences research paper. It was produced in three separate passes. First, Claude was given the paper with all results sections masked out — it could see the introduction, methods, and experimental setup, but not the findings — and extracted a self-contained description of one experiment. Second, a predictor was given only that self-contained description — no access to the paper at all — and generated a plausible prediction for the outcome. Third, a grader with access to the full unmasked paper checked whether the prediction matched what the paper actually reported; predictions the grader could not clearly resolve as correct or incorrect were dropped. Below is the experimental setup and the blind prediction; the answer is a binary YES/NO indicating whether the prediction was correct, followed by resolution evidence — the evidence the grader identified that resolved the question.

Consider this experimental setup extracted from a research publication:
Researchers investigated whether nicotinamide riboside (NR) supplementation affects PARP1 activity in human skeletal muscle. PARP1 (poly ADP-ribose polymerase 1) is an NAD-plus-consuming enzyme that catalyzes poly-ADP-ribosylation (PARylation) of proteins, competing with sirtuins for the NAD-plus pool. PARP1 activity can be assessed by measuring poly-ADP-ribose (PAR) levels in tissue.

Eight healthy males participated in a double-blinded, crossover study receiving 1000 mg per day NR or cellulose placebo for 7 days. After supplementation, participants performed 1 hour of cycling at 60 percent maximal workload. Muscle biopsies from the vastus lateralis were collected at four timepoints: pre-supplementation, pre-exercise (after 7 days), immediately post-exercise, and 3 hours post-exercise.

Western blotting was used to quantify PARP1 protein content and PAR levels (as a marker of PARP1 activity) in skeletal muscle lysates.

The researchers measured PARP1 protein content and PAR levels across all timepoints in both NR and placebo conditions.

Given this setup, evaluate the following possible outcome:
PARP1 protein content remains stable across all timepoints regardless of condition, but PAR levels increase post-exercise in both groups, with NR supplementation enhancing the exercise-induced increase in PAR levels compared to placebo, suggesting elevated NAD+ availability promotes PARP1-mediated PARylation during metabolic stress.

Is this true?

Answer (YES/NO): NO